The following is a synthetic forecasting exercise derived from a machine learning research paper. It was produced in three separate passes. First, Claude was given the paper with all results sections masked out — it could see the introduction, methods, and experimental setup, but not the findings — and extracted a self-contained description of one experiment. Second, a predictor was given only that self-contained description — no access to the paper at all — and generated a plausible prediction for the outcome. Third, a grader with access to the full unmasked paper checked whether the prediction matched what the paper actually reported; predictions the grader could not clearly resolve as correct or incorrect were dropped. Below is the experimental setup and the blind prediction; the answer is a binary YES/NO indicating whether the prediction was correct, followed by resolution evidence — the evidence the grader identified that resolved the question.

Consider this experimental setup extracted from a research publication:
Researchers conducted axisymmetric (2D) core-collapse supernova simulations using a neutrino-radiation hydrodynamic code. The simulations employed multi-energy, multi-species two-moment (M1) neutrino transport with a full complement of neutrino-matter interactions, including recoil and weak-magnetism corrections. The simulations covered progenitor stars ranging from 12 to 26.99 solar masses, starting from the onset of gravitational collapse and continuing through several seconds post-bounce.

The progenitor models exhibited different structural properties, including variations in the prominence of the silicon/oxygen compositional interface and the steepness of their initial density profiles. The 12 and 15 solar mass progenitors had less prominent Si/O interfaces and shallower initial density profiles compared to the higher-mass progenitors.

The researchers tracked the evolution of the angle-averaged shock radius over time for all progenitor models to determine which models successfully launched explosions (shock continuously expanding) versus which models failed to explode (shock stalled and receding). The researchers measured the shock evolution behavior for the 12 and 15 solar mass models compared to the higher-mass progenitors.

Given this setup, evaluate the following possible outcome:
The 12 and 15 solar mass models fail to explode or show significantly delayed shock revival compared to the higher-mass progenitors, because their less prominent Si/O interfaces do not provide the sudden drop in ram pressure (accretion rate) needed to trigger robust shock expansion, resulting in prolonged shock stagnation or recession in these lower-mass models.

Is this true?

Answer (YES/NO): YES